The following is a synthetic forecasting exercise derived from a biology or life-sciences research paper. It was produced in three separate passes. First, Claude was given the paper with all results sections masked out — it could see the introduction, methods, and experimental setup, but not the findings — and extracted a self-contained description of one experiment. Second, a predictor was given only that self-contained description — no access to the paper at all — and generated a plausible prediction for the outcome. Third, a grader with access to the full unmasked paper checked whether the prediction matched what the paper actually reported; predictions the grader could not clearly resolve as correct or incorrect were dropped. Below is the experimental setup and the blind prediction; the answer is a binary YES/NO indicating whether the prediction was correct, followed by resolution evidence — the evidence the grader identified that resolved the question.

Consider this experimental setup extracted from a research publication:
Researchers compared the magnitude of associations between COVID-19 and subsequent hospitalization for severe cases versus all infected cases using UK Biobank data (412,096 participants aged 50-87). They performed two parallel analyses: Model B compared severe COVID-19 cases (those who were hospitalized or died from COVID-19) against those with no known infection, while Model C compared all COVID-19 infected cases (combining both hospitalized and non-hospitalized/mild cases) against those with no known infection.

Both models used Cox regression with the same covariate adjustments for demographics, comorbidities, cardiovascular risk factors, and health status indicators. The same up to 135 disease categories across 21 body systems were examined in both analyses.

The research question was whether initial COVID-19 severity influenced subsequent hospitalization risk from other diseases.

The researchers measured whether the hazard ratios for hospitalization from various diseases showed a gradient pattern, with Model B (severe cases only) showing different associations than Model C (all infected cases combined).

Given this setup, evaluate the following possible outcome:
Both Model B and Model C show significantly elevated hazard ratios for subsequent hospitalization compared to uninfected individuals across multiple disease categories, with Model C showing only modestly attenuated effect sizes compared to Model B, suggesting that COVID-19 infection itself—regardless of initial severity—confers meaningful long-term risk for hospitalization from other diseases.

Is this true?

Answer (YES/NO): NO